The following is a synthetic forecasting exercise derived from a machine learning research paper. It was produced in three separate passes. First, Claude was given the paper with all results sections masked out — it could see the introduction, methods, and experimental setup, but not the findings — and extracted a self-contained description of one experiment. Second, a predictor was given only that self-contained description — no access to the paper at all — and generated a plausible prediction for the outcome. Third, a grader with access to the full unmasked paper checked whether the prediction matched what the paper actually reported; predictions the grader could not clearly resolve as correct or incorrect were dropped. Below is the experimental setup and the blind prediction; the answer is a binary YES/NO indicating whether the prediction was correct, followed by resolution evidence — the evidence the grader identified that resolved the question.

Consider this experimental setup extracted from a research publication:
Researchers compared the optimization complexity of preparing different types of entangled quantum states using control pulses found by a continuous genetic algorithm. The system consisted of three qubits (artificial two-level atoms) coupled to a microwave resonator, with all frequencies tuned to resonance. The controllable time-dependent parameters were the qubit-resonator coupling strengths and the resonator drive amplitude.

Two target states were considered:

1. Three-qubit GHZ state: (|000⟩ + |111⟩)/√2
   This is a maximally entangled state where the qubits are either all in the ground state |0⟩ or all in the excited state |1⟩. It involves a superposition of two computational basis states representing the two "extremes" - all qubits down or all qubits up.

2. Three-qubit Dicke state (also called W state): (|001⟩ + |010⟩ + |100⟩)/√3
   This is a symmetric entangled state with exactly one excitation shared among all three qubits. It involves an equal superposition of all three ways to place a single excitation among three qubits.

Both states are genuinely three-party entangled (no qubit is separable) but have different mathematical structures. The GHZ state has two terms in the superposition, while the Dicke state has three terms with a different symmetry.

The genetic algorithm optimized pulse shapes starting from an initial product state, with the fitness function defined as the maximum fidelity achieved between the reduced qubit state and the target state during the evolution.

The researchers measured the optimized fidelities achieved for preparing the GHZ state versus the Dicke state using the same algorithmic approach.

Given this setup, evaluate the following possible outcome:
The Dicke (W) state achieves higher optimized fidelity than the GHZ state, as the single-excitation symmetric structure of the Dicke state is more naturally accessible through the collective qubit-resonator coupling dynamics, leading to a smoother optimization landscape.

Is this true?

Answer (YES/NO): YES